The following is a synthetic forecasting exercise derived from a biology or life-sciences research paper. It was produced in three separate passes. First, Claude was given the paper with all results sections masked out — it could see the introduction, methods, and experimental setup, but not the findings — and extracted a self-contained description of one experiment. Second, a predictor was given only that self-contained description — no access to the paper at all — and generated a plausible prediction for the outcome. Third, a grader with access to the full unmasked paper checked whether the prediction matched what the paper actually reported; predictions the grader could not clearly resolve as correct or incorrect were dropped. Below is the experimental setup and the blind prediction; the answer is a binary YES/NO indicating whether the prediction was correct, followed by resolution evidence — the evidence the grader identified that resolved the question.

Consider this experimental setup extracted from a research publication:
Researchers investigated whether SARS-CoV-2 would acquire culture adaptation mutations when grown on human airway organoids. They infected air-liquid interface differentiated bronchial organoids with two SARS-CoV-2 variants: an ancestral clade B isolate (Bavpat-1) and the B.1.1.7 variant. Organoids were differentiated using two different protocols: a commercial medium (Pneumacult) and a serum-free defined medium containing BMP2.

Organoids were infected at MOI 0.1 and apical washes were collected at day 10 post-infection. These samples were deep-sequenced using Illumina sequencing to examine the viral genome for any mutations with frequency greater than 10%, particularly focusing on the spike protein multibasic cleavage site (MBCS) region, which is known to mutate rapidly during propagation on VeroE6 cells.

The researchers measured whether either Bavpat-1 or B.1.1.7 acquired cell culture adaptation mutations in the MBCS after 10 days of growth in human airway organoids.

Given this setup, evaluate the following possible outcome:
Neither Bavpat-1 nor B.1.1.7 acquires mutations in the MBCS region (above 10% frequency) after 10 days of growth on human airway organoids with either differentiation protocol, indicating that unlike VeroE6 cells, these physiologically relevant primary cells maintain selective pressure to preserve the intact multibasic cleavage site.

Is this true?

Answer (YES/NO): YES